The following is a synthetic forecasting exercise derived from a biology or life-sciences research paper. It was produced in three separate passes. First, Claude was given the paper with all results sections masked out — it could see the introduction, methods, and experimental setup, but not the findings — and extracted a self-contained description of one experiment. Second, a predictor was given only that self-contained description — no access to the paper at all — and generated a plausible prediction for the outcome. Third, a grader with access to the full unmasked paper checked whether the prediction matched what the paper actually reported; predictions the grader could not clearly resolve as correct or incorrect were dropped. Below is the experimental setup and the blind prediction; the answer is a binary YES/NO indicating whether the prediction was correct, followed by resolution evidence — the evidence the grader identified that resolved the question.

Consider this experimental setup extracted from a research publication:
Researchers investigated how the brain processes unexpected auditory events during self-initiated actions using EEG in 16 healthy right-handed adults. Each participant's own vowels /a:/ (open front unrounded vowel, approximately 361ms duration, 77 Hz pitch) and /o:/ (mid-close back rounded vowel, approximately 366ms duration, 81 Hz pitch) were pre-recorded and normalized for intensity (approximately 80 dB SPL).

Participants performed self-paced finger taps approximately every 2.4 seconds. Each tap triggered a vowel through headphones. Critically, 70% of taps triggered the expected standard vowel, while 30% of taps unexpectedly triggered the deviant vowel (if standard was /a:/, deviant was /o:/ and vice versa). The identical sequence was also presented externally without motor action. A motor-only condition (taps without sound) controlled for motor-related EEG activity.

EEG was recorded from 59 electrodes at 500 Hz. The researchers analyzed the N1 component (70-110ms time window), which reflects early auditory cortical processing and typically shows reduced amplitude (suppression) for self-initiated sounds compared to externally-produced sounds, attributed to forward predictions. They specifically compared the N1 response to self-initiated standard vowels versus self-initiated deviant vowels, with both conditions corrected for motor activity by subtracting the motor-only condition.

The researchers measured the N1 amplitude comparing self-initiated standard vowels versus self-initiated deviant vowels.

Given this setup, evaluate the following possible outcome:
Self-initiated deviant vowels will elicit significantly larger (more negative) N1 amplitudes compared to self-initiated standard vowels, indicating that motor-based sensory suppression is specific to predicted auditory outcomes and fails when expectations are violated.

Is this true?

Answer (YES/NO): NO